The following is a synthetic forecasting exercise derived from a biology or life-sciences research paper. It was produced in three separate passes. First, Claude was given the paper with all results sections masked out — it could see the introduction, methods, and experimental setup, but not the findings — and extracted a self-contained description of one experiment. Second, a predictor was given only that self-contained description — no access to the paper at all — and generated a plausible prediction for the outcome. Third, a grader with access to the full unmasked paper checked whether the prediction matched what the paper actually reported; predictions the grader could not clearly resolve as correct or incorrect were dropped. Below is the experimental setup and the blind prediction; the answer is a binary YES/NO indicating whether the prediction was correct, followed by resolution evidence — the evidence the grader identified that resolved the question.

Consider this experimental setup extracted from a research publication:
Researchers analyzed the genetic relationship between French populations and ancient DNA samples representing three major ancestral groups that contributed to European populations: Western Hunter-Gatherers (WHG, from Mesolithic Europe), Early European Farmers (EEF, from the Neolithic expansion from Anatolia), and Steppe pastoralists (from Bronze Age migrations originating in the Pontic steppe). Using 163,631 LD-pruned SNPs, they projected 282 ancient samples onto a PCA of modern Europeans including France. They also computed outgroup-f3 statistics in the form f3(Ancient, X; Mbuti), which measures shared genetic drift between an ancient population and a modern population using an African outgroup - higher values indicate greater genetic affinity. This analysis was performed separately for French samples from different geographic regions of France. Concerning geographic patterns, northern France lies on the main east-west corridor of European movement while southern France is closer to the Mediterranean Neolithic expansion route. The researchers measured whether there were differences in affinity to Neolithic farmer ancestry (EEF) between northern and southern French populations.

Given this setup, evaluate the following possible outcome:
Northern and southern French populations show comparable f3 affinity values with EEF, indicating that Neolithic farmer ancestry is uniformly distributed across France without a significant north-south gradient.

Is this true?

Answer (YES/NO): NO